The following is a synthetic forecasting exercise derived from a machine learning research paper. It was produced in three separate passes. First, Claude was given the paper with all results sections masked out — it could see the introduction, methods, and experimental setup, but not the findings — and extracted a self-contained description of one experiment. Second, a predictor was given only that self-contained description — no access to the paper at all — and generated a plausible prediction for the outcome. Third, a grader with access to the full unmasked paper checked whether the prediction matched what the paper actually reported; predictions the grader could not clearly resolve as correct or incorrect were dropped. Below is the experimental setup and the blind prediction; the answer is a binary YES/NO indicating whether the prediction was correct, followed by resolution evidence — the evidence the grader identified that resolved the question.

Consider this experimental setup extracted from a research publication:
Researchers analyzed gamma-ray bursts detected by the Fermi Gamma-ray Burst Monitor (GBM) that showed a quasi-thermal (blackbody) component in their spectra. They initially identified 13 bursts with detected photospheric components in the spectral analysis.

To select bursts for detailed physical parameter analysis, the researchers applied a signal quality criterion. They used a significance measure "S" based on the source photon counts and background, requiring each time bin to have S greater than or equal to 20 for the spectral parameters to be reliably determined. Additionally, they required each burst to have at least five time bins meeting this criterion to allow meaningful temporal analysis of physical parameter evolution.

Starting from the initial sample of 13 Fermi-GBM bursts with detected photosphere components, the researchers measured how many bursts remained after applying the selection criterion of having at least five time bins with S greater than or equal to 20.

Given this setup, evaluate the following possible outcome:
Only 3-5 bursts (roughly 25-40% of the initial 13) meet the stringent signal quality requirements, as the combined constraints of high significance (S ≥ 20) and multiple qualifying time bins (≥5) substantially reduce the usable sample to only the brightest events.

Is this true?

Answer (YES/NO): NO